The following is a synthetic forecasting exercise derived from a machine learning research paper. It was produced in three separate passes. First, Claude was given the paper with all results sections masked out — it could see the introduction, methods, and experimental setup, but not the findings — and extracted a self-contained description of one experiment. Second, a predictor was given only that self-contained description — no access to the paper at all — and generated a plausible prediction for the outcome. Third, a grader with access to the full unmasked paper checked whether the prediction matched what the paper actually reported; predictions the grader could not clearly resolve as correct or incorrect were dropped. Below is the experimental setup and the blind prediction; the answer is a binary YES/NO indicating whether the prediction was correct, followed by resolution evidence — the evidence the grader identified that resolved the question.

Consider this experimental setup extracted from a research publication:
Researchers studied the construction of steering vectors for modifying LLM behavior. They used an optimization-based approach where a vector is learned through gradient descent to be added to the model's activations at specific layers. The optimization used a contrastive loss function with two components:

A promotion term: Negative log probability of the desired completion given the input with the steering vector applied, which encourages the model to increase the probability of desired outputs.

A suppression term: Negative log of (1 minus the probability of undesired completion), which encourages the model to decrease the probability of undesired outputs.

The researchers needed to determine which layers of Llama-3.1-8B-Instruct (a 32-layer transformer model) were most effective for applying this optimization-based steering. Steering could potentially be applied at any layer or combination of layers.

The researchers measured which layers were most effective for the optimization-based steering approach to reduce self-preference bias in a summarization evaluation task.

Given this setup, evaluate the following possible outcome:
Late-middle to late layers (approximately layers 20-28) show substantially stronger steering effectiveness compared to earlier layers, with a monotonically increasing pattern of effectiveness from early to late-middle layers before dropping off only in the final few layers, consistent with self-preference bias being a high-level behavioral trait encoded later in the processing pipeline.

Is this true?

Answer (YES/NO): NO